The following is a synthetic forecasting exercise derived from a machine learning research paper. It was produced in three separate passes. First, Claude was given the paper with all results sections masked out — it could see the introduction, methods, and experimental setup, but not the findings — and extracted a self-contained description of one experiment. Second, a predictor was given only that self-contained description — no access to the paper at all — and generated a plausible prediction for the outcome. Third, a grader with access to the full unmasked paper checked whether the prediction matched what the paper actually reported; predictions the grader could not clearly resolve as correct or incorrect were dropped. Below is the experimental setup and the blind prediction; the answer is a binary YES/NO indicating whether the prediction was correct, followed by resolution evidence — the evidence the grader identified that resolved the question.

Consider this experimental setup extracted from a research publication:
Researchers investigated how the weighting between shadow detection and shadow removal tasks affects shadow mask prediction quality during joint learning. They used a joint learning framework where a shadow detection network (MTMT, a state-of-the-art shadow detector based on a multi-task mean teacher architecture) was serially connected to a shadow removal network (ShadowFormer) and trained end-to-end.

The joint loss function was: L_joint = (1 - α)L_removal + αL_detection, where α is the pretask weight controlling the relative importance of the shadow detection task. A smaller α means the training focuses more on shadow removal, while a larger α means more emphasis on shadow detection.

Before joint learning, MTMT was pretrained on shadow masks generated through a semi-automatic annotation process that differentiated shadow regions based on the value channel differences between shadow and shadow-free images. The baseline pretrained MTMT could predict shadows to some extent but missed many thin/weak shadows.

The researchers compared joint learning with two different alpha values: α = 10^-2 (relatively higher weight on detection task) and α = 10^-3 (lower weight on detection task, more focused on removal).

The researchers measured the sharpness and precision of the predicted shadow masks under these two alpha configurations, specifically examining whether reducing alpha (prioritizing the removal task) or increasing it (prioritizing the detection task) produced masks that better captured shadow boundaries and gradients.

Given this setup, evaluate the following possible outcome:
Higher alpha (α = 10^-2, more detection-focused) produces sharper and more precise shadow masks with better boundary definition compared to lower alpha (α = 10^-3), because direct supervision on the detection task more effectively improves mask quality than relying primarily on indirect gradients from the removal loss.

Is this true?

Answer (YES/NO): NO